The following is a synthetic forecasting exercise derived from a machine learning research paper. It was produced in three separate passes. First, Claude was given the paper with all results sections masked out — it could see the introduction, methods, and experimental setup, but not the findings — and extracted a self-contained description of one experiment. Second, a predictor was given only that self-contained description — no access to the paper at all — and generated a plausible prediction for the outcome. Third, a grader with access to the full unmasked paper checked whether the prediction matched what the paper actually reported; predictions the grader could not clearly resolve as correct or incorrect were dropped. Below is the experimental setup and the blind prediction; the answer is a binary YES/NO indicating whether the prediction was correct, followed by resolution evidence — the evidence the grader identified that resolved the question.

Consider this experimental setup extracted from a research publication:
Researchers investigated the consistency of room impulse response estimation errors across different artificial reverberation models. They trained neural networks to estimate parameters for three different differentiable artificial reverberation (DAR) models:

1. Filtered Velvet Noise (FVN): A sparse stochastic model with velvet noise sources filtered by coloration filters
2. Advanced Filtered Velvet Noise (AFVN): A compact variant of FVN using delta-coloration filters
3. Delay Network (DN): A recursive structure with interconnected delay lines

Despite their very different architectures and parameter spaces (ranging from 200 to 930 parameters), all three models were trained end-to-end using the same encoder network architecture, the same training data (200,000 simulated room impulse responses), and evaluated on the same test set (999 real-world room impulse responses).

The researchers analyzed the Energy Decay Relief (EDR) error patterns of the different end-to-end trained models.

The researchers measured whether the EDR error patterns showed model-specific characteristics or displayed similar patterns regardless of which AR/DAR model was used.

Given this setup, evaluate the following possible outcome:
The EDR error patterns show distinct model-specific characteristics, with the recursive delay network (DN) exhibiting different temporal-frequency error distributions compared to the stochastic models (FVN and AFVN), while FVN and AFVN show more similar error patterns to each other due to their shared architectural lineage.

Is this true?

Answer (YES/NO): NO